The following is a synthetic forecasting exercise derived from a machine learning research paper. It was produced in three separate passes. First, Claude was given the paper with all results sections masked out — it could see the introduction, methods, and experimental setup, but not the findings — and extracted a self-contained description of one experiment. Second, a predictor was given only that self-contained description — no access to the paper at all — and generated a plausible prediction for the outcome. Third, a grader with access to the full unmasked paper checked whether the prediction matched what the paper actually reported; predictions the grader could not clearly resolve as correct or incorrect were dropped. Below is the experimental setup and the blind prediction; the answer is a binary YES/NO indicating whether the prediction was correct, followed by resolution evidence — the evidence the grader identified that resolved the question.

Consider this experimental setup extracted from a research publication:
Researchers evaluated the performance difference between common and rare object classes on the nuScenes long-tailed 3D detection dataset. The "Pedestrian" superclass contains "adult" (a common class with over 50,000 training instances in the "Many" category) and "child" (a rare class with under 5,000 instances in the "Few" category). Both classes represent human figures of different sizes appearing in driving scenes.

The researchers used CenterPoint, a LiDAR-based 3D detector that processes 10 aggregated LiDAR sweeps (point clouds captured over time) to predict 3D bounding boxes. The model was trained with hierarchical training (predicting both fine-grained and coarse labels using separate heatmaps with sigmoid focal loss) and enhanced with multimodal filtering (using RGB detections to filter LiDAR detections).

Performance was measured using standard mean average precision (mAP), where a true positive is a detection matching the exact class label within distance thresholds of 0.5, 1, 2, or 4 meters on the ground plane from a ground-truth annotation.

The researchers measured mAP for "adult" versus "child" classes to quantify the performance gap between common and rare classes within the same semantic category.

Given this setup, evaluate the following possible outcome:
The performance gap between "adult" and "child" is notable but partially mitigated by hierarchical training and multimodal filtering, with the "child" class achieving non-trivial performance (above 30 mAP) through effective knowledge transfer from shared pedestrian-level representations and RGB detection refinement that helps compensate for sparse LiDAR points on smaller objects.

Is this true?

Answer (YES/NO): NO